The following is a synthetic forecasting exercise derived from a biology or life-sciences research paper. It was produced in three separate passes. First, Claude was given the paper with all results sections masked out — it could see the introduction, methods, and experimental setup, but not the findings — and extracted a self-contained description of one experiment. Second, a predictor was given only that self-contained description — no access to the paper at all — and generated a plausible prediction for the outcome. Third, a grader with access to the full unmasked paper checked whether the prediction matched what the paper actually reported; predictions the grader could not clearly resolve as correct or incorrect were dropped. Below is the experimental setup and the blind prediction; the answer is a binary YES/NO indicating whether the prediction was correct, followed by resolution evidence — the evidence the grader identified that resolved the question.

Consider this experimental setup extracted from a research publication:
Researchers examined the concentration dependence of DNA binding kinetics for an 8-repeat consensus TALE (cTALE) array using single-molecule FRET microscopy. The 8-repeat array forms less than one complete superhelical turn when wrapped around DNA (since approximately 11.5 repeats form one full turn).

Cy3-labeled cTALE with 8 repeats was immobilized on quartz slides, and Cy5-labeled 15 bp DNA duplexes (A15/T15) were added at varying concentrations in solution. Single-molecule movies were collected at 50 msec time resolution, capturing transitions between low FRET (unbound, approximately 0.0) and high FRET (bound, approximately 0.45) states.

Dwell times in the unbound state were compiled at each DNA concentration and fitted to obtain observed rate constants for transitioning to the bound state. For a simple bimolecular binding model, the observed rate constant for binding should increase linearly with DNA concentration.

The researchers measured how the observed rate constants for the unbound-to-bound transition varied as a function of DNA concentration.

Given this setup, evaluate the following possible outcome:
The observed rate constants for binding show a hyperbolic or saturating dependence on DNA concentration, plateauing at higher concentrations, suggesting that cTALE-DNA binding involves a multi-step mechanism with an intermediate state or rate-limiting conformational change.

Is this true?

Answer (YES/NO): NO